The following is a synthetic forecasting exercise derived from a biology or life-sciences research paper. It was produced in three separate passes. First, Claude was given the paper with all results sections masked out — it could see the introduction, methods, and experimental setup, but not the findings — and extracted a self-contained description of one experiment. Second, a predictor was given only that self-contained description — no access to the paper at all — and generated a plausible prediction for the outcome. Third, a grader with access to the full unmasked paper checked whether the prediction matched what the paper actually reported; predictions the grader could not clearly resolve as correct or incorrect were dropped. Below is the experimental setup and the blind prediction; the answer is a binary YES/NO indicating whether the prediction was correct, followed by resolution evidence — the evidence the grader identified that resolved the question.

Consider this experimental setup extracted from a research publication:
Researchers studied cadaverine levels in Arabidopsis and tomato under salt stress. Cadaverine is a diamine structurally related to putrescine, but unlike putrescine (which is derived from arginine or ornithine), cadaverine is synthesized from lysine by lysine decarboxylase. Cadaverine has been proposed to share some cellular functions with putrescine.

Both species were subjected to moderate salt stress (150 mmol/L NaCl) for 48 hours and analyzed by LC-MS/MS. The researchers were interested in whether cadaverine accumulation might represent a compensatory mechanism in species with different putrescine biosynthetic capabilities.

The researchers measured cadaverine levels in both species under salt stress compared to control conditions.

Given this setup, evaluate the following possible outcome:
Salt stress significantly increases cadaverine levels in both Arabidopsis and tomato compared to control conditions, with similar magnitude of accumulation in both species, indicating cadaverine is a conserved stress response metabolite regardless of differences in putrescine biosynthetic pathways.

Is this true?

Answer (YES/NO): NO